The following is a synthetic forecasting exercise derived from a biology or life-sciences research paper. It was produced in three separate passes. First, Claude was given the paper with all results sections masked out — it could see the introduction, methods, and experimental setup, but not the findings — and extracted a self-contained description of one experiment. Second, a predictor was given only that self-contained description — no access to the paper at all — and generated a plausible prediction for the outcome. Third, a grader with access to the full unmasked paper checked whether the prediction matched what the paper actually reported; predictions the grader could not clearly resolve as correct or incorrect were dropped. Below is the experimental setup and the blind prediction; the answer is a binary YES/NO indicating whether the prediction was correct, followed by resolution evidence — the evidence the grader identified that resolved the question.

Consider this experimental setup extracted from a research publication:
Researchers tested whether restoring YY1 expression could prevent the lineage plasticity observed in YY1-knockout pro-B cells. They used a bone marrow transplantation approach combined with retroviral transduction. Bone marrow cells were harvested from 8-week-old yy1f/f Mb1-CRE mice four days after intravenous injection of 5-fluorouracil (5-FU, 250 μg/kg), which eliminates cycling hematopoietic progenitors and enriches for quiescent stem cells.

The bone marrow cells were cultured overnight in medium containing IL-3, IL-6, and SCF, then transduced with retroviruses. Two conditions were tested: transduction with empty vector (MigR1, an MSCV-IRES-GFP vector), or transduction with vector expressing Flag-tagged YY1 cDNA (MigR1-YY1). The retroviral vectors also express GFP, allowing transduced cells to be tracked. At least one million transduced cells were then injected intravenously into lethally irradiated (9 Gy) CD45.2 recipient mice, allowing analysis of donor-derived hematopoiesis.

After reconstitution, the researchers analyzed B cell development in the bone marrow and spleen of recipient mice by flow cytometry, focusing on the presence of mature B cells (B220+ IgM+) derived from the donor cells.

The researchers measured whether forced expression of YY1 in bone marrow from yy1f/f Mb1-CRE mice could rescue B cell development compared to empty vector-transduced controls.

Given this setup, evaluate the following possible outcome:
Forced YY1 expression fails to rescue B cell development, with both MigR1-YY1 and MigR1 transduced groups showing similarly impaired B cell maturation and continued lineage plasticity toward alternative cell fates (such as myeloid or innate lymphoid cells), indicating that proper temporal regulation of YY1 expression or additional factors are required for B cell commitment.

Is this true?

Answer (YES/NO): NO